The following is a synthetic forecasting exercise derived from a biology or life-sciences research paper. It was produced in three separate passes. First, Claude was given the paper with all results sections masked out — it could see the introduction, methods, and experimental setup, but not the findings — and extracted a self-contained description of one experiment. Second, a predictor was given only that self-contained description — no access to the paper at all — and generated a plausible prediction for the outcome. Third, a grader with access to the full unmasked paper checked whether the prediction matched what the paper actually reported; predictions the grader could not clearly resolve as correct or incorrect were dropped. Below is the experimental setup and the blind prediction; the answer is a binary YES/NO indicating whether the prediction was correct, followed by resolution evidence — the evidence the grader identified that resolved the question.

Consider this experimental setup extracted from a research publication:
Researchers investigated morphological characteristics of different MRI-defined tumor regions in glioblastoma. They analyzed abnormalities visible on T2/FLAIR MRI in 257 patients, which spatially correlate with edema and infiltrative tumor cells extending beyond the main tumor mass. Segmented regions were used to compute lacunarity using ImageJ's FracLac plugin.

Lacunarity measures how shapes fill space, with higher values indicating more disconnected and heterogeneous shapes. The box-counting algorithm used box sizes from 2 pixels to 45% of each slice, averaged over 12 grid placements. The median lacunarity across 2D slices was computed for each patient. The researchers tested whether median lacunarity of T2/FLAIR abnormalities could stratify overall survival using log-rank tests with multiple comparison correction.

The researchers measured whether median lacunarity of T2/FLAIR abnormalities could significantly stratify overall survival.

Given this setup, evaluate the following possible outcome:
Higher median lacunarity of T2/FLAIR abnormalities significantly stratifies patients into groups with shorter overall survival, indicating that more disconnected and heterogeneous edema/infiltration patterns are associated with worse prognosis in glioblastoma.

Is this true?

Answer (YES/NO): YES